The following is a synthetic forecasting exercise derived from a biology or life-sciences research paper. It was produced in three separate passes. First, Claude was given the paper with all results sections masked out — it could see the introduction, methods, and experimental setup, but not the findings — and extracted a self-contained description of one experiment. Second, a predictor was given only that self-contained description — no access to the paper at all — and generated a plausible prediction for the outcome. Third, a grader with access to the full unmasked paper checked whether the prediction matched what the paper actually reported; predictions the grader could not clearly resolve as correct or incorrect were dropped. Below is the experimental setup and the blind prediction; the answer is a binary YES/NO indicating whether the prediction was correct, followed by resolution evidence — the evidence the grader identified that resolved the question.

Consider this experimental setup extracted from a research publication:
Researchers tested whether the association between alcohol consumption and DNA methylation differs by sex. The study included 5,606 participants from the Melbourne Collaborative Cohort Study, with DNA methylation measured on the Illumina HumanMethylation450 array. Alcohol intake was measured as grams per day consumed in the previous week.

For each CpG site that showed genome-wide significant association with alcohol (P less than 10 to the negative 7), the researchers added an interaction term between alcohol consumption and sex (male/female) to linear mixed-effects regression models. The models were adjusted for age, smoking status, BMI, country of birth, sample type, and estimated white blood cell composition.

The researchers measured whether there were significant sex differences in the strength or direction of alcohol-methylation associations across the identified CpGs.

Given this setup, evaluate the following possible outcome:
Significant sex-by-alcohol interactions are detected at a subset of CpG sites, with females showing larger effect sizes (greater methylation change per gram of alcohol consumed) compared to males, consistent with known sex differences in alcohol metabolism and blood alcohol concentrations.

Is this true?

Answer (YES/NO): YES